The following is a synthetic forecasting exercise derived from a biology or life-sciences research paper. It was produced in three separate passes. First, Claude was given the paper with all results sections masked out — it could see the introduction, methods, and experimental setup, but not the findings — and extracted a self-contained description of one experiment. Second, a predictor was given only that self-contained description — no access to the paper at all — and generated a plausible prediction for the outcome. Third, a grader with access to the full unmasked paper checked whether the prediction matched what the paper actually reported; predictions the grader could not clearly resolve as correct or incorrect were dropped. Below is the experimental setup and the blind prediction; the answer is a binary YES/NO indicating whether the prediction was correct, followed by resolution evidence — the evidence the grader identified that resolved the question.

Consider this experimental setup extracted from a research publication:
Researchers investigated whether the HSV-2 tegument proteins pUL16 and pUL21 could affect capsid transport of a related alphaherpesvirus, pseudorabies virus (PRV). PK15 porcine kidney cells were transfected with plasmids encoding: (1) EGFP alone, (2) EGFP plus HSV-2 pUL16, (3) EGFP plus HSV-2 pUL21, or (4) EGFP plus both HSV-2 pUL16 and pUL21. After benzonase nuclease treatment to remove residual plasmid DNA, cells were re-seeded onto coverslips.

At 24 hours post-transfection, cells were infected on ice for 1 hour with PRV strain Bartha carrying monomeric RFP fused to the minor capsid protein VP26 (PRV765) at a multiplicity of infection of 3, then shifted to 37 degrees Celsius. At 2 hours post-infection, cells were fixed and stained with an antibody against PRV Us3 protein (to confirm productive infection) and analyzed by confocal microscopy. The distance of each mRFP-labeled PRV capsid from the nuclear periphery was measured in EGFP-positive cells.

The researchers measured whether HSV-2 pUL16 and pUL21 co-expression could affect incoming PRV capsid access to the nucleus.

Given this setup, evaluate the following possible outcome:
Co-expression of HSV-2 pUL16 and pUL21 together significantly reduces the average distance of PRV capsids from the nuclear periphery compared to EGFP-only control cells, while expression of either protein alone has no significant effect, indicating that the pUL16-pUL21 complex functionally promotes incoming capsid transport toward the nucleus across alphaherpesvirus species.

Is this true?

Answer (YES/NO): NO